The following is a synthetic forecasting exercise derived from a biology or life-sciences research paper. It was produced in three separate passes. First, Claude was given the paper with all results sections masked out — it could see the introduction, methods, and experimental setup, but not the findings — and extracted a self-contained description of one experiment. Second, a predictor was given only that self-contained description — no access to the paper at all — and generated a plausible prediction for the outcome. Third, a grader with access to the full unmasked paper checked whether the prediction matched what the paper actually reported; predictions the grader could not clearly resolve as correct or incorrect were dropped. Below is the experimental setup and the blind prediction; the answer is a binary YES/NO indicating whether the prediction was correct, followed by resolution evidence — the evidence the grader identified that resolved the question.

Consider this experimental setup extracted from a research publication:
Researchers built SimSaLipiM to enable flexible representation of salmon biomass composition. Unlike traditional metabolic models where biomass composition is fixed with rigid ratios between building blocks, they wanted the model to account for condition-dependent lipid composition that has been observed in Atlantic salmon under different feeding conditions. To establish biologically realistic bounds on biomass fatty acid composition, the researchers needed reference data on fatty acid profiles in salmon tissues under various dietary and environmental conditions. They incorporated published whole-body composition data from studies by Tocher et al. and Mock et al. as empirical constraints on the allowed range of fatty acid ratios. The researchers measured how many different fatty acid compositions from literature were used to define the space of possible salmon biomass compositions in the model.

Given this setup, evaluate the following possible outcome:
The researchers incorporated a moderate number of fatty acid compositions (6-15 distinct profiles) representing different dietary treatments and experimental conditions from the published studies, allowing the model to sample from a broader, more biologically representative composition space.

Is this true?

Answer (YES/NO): NO